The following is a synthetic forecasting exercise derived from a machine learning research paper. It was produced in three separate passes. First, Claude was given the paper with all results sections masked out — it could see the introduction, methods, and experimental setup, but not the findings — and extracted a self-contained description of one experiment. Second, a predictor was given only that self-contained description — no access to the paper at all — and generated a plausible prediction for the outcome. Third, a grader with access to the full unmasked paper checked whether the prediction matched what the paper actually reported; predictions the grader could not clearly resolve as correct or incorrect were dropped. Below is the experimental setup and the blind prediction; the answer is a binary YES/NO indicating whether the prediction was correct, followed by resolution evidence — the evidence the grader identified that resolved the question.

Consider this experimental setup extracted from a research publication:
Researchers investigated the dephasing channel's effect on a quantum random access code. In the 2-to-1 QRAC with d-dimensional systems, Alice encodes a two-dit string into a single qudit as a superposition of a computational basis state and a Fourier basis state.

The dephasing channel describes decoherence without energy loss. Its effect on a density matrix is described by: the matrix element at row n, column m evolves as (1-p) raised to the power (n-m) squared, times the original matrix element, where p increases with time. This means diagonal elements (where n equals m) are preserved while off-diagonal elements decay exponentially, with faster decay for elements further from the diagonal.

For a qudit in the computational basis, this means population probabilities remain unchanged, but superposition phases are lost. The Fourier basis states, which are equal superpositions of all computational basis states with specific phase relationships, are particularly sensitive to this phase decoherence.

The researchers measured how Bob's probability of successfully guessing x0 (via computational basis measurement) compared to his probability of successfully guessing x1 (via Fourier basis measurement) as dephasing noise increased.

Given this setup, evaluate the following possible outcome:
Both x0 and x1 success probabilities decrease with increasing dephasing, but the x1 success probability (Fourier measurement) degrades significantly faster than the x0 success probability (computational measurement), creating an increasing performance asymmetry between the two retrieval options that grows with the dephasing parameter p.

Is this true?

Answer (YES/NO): NO